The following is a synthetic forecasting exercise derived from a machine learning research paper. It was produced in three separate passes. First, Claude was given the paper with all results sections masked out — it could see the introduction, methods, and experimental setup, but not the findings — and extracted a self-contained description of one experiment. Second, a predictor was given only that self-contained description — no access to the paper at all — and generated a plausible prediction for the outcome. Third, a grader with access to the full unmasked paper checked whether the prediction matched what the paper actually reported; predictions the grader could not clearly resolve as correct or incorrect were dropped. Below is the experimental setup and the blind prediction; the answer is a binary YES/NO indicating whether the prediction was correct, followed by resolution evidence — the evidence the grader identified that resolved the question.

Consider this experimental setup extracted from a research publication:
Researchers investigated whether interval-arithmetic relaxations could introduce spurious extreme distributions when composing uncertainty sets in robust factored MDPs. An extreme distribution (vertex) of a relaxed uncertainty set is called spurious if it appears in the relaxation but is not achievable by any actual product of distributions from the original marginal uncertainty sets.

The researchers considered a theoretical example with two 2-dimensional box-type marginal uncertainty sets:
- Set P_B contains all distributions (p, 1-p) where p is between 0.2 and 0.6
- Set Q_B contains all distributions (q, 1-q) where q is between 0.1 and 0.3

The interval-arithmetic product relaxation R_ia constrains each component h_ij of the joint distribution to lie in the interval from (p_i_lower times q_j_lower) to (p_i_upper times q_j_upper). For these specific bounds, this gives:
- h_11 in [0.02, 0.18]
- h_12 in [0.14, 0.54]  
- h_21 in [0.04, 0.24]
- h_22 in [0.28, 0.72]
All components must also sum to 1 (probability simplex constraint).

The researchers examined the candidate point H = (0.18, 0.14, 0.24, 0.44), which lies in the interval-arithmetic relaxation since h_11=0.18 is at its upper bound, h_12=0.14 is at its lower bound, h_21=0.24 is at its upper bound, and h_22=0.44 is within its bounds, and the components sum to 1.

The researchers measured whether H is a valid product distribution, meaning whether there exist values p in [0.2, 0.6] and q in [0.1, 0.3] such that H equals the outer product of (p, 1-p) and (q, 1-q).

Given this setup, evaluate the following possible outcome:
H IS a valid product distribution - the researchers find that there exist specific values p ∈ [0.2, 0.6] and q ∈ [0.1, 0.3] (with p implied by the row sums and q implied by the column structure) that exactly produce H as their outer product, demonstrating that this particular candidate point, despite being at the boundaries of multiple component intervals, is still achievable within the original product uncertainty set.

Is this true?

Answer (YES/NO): NO